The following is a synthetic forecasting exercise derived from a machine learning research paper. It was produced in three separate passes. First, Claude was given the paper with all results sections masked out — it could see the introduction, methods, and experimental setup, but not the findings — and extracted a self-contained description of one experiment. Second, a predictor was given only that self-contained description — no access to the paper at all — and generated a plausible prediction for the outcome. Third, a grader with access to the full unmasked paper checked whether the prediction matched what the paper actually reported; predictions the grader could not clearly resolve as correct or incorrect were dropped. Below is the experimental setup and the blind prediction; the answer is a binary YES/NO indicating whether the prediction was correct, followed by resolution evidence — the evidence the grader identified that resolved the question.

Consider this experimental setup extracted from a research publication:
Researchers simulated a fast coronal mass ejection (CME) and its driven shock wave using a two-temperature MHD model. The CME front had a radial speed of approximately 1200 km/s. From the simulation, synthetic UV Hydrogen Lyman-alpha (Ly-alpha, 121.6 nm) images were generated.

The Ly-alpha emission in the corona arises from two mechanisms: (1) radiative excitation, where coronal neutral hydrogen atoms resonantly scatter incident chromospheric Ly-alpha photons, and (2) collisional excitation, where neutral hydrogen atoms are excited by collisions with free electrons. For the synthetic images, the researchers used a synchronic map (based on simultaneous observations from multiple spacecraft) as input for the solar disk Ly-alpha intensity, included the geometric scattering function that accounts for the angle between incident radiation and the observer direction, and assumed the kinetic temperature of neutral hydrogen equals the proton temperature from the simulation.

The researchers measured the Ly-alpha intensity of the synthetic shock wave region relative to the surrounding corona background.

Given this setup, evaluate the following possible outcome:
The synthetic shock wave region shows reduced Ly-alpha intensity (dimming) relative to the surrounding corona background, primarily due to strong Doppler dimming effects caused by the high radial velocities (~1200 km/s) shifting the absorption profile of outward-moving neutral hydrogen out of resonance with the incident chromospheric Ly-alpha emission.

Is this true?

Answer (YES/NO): YES